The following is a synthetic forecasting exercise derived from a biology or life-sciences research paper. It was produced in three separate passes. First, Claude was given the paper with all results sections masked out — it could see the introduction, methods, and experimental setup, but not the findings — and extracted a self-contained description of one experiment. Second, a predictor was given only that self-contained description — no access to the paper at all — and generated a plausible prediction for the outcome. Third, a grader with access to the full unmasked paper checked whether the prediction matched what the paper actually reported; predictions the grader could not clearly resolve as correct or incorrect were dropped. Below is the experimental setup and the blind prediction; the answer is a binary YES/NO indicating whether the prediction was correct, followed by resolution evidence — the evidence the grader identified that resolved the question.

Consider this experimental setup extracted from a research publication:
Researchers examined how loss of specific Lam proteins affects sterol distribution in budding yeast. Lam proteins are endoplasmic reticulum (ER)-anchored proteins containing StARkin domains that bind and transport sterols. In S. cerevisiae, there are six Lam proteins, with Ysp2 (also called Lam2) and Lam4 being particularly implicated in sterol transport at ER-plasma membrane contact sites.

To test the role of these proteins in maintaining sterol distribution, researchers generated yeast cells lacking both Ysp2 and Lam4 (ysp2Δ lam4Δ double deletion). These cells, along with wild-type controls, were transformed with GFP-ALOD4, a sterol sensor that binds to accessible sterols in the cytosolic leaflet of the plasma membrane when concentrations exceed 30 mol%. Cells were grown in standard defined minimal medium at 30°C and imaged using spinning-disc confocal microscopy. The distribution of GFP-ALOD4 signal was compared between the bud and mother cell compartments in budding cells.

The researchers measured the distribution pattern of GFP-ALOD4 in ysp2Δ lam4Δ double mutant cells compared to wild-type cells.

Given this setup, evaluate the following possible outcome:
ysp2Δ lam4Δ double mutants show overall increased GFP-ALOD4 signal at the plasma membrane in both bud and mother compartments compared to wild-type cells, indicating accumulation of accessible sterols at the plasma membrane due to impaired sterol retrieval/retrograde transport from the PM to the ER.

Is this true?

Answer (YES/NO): NO